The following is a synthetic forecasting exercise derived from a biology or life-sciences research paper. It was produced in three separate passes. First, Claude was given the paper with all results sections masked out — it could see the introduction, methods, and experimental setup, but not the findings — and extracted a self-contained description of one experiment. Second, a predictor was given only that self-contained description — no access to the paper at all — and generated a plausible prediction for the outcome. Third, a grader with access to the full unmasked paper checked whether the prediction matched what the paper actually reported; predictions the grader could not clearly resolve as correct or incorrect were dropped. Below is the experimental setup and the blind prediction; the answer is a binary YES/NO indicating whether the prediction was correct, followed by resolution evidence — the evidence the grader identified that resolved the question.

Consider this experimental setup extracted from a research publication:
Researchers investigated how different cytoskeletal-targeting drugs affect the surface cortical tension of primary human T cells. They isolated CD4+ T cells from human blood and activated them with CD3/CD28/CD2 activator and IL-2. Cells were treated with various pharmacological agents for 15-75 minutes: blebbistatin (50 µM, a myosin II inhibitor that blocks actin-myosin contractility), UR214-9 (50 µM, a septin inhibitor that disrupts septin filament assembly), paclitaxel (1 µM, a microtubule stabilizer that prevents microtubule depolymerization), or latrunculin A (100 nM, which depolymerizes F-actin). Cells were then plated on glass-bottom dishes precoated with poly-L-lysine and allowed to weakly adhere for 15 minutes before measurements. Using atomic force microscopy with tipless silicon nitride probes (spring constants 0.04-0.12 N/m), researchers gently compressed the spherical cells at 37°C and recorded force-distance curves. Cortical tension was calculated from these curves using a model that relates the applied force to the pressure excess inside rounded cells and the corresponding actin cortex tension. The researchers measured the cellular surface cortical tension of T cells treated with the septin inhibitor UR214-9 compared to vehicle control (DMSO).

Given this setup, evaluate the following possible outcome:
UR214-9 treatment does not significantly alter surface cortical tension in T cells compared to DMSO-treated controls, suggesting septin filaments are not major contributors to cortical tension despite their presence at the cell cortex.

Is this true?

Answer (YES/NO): NO